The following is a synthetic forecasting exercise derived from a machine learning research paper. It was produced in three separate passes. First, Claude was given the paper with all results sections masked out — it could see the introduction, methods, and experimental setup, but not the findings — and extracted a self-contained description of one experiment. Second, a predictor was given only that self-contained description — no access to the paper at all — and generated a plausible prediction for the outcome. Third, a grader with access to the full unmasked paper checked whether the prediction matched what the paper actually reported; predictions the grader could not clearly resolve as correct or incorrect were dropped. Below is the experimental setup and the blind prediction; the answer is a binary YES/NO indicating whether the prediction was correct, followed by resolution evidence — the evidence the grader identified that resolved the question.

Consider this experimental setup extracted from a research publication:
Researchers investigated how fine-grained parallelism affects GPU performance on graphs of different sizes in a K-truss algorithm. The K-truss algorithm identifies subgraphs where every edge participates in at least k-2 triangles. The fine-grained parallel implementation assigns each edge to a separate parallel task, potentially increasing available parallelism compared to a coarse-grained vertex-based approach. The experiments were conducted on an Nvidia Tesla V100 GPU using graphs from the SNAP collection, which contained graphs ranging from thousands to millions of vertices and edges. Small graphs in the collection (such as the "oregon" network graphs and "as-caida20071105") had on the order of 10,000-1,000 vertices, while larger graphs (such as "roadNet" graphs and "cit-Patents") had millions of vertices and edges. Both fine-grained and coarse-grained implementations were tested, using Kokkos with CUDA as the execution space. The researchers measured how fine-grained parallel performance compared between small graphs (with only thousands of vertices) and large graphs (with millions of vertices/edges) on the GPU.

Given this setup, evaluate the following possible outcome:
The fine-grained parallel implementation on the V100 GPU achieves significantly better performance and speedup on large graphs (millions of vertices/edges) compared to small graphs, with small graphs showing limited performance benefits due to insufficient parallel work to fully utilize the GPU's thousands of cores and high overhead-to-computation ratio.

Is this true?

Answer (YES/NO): NO